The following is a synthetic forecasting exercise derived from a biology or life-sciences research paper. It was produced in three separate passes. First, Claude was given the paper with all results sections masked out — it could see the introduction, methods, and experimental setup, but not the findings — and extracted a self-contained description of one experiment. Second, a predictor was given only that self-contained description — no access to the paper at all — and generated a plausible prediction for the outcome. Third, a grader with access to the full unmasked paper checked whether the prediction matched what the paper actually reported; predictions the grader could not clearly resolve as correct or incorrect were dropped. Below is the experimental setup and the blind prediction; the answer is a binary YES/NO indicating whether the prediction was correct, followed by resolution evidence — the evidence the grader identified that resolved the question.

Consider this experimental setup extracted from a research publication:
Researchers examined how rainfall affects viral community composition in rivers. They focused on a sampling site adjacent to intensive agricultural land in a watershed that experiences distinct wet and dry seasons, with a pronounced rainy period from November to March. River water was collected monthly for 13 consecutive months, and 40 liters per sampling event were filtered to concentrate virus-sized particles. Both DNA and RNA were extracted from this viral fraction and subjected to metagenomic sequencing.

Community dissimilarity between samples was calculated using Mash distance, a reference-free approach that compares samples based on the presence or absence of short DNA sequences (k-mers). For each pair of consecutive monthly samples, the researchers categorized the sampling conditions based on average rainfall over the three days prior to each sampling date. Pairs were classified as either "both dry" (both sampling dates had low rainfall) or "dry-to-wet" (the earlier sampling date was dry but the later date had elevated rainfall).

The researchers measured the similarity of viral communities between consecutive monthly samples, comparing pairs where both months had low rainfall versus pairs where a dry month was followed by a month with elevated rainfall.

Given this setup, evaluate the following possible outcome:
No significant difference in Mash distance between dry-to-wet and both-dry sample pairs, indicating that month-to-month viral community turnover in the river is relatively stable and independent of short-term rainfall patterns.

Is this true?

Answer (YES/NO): NO